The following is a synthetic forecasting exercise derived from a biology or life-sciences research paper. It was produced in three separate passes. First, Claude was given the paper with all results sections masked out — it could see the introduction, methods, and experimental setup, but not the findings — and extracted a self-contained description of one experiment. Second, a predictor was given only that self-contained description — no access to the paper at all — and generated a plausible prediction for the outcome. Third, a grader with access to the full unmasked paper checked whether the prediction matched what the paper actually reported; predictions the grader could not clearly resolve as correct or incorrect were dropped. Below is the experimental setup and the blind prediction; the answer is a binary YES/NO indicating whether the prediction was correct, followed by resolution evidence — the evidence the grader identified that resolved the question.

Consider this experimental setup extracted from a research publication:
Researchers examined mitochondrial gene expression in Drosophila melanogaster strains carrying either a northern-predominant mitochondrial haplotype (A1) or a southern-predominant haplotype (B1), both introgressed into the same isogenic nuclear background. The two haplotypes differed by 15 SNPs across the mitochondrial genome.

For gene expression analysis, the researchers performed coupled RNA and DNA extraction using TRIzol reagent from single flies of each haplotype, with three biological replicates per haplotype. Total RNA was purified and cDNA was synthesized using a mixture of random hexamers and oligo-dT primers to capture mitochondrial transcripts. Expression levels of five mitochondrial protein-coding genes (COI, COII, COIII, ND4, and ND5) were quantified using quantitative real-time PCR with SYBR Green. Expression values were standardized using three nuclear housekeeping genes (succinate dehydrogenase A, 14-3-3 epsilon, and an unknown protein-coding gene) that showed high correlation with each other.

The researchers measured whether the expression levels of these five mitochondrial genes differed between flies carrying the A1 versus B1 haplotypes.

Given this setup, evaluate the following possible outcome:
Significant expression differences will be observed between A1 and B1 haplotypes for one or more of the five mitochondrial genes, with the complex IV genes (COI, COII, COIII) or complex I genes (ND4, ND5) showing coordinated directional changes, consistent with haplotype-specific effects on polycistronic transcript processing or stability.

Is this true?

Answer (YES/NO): YES